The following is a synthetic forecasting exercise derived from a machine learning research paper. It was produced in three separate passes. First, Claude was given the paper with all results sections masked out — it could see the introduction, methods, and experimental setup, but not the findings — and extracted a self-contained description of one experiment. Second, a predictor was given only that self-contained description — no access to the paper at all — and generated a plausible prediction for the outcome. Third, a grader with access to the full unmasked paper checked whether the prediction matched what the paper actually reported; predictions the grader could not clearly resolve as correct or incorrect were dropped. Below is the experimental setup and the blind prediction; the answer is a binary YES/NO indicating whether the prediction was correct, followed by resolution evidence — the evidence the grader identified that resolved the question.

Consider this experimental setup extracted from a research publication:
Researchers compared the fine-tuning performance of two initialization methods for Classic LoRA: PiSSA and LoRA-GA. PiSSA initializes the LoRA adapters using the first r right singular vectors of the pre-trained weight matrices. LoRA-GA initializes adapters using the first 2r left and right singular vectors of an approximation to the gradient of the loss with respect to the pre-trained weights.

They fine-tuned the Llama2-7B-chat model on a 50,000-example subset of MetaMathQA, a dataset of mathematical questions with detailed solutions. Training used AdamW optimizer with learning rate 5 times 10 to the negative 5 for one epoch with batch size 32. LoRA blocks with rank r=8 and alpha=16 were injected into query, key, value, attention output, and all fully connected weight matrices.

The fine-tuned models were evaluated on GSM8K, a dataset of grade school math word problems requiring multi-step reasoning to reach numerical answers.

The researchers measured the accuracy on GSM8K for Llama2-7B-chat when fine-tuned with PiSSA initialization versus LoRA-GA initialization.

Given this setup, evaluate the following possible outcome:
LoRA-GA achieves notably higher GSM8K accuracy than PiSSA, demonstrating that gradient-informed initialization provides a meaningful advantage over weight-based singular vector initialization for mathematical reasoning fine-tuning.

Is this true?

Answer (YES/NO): NO